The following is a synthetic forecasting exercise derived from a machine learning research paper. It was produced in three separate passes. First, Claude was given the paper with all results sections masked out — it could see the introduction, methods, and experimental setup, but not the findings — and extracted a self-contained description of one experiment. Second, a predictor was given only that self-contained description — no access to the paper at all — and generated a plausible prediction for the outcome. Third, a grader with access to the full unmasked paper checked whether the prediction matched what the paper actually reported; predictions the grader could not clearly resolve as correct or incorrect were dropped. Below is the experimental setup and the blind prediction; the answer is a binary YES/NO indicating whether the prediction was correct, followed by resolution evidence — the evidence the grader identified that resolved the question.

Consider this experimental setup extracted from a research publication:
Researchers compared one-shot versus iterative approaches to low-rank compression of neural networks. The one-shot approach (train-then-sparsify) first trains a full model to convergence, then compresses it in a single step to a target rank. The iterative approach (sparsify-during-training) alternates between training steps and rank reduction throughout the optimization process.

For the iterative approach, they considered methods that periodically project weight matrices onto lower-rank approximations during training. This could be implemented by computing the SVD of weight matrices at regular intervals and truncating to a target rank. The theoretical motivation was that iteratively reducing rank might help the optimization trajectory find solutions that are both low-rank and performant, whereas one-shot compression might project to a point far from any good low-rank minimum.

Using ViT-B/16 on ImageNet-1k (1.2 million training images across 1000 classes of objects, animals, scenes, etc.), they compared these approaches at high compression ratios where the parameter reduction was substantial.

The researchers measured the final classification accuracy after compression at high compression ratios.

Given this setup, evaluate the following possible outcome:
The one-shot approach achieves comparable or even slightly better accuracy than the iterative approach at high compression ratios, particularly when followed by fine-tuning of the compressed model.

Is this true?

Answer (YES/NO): NO